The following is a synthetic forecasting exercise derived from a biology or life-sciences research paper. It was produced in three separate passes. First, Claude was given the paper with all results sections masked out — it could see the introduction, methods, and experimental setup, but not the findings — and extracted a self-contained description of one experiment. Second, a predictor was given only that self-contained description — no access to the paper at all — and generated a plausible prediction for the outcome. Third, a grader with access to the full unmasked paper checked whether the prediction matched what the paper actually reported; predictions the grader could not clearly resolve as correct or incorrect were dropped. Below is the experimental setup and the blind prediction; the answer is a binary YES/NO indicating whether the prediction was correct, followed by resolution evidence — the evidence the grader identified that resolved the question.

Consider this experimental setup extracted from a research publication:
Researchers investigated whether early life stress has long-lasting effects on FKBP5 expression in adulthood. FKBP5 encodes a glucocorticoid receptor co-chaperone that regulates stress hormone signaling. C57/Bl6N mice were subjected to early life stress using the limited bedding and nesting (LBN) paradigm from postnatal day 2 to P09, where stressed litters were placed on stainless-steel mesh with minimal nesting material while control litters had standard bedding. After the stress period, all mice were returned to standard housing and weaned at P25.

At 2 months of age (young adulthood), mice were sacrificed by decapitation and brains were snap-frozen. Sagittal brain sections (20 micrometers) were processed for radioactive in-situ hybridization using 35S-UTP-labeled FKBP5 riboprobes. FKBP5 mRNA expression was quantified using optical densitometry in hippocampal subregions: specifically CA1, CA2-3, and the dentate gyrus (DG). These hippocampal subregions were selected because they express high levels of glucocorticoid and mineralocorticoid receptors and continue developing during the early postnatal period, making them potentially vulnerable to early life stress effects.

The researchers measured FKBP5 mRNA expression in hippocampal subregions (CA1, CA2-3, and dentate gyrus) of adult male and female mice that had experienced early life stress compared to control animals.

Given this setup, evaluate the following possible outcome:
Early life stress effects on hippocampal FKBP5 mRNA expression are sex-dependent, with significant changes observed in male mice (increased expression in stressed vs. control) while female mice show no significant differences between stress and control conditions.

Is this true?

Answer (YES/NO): YES